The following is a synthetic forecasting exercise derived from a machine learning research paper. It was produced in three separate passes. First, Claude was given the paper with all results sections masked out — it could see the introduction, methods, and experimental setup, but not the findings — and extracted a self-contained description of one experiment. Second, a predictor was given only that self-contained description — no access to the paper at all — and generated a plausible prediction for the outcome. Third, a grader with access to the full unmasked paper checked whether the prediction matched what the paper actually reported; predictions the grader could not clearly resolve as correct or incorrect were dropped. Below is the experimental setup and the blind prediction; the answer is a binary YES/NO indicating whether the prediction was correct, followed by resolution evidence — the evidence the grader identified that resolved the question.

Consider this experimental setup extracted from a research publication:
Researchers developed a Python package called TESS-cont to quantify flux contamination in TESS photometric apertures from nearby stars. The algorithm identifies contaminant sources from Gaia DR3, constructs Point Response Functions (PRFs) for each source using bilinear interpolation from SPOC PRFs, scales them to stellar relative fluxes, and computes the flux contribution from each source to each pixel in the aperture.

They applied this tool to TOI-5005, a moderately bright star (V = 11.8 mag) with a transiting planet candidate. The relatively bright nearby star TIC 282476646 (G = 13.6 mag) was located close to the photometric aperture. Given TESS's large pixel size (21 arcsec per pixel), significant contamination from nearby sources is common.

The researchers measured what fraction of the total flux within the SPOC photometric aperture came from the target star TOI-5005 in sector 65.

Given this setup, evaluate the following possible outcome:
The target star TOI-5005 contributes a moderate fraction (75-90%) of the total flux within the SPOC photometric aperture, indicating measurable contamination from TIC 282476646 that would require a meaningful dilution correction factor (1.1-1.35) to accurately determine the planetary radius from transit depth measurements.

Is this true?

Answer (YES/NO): YES